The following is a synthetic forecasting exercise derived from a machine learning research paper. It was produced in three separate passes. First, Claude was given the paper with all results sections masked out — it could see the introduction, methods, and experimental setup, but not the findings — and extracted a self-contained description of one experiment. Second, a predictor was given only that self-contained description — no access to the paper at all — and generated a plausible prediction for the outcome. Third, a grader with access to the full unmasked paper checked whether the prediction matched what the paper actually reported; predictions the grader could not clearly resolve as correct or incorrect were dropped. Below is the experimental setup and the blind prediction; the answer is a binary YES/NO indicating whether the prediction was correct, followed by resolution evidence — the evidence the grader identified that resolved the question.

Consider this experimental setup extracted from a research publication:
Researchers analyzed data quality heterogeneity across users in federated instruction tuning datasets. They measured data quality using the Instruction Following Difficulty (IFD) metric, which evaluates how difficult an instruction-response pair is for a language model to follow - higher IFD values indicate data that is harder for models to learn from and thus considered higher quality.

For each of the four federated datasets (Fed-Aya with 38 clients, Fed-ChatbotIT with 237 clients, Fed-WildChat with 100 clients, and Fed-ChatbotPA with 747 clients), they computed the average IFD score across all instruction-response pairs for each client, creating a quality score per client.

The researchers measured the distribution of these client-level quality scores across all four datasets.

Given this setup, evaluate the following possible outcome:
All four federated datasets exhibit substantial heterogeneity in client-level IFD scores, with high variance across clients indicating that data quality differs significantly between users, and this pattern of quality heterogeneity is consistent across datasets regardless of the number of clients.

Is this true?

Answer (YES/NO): NO